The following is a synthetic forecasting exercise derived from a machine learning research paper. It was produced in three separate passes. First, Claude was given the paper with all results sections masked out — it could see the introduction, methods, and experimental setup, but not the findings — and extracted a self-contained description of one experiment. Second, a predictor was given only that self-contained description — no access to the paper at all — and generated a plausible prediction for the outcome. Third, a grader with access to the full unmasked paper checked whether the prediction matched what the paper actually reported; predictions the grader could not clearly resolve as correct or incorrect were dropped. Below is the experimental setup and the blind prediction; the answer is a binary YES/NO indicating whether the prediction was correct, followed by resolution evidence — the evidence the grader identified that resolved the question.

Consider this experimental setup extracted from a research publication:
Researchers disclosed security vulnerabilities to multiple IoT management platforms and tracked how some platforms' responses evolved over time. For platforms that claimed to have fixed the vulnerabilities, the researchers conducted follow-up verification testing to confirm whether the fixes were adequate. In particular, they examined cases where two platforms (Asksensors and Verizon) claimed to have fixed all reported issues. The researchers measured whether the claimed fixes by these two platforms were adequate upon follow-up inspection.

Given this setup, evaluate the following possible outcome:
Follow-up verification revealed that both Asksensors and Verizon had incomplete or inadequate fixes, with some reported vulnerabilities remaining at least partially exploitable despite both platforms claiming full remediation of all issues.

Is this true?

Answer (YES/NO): YES